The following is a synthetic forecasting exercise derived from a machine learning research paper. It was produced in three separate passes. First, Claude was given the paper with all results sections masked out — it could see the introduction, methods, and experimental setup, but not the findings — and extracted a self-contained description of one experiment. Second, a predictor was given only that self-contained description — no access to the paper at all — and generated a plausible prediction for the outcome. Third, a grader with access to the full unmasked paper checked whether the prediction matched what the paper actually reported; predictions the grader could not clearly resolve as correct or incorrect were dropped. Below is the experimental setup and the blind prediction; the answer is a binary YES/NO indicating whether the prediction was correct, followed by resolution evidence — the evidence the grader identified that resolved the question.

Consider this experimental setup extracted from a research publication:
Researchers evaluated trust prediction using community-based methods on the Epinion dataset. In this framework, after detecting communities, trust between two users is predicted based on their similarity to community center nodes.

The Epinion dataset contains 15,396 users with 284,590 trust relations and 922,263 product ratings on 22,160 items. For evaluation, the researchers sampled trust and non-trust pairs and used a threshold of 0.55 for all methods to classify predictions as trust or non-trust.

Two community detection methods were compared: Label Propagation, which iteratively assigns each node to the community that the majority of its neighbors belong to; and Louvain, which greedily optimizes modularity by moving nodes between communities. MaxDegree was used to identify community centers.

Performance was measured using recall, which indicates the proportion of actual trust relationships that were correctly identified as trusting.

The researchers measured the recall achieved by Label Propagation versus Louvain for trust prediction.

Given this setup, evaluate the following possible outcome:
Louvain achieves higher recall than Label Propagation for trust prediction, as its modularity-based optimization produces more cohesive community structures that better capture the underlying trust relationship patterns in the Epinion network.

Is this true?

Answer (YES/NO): NO